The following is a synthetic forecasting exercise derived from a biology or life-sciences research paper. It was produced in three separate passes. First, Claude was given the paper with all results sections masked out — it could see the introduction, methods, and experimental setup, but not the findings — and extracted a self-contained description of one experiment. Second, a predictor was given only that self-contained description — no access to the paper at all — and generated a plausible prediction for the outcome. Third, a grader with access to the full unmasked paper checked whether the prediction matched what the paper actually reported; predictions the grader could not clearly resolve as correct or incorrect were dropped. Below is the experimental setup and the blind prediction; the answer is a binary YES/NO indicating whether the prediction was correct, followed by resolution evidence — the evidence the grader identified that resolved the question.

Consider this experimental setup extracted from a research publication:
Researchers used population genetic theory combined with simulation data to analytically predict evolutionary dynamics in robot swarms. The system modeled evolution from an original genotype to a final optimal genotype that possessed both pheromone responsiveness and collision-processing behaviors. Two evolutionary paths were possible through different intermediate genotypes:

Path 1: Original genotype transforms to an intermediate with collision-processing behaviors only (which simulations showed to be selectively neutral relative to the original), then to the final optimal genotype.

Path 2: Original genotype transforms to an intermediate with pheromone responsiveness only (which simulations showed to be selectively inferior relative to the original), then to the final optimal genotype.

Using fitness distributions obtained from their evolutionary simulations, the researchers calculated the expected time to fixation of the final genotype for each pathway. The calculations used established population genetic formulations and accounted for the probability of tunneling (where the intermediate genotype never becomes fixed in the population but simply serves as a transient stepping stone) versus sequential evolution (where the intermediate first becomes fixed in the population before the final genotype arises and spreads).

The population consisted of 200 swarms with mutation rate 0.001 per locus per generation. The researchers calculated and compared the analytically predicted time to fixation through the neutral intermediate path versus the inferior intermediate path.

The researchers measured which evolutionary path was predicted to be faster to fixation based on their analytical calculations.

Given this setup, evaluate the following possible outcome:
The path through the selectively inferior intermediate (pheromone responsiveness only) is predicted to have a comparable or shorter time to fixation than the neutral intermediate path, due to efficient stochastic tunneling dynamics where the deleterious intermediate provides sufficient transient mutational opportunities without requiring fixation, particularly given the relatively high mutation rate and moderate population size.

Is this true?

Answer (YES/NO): NO